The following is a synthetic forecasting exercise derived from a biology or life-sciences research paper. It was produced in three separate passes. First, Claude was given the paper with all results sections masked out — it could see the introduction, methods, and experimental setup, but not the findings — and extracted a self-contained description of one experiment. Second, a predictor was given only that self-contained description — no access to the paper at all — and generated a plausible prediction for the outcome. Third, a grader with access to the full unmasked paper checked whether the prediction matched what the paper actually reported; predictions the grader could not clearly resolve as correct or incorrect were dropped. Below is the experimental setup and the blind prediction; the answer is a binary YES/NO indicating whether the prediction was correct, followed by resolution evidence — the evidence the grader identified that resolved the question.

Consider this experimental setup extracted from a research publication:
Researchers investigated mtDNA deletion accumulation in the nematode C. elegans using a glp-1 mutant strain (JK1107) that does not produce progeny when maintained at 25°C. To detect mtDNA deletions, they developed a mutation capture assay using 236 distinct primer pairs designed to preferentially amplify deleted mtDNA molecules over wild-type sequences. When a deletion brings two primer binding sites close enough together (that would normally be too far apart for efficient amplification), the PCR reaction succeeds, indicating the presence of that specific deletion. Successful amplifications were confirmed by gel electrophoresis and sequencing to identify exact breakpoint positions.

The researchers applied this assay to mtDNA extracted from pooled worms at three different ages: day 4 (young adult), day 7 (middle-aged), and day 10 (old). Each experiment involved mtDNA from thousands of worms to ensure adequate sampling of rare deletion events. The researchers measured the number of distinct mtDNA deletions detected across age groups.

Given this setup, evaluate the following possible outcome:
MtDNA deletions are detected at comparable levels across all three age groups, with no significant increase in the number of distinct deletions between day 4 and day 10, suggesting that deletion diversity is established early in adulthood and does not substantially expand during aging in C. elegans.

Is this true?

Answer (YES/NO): YES